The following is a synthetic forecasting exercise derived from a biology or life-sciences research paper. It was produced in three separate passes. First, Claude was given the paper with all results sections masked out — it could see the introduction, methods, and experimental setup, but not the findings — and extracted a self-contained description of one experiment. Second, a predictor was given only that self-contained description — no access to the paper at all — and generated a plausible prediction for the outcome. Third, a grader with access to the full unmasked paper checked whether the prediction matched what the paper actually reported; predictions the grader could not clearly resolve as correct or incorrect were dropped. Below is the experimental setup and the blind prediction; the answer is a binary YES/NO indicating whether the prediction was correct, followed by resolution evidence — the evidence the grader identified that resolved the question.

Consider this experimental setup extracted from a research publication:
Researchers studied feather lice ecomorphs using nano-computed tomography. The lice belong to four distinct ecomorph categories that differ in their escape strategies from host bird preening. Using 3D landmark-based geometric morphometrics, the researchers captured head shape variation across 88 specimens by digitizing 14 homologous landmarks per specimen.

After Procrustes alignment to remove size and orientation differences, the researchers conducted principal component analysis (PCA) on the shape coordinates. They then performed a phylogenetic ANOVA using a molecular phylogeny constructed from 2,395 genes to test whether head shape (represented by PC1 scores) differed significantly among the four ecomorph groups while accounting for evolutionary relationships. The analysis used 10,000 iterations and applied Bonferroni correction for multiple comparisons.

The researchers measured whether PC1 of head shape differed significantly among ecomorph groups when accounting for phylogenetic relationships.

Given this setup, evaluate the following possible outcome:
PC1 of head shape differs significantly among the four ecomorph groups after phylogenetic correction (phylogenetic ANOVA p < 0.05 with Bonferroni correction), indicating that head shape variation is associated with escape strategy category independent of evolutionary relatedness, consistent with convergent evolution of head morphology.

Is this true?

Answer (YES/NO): YES